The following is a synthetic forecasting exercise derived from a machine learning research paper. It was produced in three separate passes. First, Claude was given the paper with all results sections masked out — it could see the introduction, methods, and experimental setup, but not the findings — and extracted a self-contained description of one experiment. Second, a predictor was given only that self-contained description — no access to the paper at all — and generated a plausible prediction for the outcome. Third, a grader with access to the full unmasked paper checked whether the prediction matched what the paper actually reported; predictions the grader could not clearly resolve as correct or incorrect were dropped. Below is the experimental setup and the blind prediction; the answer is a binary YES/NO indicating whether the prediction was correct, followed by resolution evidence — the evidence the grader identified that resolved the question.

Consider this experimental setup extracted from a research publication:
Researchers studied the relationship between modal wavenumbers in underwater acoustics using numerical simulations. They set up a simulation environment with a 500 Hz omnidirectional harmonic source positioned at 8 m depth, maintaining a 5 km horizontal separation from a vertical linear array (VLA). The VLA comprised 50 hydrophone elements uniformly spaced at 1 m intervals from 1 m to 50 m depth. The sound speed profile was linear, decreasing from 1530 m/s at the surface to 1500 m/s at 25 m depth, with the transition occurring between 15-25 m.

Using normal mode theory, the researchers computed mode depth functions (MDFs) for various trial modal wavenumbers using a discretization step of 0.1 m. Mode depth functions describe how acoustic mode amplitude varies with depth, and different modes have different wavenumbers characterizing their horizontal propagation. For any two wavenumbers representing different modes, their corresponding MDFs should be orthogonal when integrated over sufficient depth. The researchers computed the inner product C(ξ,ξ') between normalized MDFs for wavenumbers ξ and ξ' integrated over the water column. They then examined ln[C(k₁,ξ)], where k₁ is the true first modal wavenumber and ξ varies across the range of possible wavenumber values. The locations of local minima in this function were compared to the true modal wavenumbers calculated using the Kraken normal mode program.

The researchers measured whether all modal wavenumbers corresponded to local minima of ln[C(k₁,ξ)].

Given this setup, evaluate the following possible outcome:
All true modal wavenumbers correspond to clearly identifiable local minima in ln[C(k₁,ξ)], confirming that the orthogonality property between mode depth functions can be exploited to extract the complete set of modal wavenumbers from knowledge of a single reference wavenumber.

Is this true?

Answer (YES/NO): NO